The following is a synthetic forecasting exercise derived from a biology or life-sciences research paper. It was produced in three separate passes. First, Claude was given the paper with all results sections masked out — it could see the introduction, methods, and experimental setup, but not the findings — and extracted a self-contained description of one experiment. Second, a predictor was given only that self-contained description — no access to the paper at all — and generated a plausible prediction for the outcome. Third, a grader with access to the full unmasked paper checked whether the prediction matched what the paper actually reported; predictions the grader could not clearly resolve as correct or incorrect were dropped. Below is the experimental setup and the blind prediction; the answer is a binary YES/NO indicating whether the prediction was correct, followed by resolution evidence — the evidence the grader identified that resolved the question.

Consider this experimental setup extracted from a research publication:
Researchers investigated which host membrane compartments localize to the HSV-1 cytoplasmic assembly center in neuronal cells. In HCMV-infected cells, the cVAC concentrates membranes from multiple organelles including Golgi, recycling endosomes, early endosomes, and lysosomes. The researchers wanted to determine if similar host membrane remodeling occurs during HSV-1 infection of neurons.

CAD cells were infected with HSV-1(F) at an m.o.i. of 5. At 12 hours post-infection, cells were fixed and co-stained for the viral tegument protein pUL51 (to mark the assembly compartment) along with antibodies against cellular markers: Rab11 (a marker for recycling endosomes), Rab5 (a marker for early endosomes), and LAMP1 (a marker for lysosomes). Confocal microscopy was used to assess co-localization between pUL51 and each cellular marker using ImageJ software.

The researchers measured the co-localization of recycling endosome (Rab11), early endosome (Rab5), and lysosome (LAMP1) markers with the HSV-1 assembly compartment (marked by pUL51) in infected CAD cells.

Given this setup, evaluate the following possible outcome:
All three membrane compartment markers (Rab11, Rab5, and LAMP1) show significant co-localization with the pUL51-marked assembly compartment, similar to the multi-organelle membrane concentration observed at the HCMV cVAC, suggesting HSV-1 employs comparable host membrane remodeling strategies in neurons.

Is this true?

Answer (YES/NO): NO